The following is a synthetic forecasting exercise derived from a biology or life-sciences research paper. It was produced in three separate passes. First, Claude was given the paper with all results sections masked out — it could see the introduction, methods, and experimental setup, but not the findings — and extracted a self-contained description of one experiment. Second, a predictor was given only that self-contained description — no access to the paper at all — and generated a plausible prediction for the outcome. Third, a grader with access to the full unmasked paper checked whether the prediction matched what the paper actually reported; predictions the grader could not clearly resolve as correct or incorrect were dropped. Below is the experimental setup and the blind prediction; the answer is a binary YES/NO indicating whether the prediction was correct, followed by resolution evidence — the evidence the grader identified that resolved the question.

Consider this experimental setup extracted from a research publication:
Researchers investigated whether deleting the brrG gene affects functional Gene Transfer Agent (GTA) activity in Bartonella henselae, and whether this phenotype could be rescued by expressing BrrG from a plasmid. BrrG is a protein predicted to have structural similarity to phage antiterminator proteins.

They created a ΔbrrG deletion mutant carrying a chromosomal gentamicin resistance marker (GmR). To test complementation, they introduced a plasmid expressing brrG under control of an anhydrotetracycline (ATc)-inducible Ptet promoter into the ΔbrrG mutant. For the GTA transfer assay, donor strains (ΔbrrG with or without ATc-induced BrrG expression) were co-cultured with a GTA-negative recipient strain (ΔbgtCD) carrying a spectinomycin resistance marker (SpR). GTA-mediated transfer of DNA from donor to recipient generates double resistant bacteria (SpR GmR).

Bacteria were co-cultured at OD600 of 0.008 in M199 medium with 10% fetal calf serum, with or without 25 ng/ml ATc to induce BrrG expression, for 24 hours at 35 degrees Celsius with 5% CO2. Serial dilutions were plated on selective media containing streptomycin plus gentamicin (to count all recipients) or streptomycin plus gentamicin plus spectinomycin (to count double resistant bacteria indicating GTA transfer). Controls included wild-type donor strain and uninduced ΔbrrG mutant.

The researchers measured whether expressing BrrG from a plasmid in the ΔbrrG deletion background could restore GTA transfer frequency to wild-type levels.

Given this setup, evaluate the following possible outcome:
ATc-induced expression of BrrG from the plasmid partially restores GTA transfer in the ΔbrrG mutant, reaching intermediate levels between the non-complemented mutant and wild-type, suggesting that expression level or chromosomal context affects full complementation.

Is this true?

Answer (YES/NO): NO